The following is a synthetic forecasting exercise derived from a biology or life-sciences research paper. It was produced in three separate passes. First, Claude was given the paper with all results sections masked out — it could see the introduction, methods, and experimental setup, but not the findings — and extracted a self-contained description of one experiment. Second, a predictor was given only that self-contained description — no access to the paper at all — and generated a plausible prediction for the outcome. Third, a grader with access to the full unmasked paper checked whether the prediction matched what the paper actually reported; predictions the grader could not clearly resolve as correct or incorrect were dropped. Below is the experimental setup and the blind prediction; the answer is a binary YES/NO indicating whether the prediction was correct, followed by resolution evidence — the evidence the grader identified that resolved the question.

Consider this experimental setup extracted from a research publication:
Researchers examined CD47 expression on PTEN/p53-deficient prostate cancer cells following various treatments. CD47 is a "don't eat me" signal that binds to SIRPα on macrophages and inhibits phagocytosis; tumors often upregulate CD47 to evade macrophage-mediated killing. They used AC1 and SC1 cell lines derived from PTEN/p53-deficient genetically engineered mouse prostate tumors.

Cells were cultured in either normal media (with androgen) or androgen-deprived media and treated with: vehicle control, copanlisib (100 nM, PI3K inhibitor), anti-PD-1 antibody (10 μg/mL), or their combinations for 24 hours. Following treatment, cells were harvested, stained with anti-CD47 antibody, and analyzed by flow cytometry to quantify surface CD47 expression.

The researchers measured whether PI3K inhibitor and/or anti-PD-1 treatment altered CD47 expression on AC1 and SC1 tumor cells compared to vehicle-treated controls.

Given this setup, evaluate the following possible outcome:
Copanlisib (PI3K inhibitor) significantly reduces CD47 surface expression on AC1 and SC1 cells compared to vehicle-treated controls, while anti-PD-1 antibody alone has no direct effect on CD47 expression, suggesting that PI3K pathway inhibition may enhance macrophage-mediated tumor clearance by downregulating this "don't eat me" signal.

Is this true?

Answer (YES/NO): NO